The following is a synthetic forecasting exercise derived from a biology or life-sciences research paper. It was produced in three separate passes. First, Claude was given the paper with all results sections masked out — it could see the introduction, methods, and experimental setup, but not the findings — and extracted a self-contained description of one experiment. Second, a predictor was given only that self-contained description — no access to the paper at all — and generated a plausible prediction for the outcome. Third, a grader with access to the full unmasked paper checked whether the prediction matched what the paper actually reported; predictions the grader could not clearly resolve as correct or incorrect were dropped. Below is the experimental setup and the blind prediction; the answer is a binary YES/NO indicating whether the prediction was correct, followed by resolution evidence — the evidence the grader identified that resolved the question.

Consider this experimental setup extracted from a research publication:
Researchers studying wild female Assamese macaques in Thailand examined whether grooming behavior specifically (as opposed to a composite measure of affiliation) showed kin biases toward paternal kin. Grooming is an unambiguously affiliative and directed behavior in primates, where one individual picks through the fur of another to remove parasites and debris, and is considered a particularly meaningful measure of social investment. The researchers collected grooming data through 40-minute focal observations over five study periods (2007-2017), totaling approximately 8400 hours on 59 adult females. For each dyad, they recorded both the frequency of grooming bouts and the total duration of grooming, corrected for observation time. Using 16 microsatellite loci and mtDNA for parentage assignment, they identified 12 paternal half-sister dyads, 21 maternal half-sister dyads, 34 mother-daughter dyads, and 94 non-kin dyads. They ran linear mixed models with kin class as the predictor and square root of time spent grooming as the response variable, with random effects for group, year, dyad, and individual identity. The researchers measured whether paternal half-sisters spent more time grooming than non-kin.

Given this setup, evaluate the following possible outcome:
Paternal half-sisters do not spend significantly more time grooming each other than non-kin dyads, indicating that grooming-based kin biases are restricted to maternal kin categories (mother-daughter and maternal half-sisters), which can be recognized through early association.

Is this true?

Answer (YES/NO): NO